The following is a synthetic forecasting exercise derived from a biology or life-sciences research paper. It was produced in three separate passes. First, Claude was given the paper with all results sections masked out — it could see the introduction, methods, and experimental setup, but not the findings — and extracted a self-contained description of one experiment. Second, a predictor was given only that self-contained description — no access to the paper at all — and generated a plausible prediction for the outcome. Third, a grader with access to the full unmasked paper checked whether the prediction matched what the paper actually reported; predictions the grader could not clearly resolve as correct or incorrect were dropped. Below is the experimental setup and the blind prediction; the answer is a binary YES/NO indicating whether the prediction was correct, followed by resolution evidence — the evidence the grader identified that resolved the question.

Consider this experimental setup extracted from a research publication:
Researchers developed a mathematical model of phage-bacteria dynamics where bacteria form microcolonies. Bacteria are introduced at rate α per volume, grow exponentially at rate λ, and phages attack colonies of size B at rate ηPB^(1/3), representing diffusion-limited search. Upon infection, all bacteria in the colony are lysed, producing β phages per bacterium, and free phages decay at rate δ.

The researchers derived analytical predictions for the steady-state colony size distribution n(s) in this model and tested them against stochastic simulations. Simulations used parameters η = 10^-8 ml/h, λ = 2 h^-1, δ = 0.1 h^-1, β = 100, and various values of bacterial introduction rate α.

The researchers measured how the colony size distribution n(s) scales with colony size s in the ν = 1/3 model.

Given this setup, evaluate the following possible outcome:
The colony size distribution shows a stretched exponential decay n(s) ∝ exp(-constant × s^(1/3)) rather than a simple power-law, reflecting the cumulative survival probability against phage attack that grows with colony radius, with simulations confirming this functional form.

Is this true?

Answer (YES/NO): NO